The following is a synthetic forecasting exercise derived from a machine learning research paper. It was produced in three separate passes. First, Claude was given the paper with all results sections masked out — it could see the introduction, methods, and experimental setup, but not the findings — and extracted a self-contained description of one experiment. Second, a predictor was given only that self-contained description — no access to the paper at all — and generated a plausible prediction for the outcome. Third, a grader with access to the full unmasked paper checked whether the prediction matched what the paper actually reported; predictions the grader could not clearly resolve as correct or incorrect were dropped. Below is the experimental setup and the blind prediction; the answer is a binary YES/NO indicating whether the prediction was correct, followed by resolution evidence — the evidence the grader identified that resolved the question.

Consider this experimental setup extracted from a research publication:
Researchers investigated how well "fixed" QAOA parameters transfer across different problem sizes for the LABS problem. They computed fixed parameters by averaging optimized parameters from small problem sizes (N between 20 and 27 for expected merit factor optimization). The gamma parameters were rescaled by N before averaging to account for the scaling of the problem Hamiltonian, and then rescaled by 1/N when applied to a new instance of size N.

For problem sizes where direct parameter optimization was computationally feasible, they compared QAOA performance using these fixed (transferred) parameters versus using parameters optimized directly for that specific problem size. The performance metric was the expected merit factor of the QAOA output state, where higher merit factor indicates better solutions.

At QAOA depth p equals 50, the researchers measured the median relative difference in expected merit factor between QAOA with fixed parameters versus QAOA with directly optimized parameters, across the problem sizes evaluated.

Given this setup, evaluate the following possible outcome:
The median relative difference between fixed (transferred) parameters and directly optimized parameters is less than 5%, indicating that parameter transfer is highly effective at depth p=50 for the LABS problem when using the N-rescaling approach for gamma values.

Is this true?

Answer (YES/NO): YES